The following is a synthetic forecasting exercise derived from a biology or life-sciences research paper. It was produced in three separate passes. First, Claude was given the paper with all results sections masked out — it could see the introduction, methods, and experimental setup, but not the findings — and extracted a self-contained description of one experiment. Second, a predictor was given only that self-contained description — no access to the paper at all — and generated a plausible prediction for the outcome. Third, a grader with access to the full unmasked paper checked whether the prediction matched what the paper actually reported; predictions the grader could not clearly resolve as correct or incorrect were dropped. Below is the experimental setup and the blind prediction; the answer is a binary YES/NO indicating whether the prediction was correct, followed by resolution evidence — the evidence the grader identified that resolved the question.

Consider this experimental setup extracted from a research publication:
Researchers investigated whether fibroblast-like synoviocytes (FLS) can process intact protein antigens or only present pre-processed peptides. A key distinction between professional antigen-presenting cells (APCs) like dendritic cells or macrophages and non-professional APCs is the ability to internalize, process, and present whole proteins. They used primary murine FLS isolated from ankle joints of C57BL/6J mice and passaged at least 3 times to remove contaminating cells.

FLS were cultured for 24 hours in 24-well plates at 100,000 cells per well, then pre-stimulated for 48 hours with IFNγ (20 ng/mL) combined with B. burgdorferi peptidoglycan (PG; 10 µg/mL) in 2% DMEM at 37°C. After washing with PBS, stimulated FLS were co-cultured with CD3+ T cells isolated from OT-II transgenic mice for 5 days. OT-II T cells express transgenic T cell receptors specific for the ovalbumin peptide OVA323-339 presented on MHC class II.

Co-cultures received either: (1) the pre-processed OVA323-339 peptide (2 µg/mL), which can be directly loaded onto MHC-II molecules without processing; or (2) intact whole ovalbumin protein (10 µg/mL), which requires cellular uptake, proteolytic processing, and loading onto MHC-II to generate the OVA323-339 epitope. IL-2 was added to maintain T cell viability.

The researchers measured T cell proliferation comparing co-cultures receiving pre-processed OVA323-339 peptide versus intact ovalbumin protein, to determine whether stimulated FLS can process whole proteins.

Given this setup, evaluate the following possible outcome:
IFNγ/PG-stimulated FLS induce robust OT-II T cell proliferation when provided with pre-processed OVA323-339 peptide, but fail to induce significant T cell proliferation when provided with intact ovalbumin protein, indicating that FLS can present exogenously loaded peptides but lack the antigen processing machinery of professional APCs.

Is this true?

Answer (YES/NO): NO